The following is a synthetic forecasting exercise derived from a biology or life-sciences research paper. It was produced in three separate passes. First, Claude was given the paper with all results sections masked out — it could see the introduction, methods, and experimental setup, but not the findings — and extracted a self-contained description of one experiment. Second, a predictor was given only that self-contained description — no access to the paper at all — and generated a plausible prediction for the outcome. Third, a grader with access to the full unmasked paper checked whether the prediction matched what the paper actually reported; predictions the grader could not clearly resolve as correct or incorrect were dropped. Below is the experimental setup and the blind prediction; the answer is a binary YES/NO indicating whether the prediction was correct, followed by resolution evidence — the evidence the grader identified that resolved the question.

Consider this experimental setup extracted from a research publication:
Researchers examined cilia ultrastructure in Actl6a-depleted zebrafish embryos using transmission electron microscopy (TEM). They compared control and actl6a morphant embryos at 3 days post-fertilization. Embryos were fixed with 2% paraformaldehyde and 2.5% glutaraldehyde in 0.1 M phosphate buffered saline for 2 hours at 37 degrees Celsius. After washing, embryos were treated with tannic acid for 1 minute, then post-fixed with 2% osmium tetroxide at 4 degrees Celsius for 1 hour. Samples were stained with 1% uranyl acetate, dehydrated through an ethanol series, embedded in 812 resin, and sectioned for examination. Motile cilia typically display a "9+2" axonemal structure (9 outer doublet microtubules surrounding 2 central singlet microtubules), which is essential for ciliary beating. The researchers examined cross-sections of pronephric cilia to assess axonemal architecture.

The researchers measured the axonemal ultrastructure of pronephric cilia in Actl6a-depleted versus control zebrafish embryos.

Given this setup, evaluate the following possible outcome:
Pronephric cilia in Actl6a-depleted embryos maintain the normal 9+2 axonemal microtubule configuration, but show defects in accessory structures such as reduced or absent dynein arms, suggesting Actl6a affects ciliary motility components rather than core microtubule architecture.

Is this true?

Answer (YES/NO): NO